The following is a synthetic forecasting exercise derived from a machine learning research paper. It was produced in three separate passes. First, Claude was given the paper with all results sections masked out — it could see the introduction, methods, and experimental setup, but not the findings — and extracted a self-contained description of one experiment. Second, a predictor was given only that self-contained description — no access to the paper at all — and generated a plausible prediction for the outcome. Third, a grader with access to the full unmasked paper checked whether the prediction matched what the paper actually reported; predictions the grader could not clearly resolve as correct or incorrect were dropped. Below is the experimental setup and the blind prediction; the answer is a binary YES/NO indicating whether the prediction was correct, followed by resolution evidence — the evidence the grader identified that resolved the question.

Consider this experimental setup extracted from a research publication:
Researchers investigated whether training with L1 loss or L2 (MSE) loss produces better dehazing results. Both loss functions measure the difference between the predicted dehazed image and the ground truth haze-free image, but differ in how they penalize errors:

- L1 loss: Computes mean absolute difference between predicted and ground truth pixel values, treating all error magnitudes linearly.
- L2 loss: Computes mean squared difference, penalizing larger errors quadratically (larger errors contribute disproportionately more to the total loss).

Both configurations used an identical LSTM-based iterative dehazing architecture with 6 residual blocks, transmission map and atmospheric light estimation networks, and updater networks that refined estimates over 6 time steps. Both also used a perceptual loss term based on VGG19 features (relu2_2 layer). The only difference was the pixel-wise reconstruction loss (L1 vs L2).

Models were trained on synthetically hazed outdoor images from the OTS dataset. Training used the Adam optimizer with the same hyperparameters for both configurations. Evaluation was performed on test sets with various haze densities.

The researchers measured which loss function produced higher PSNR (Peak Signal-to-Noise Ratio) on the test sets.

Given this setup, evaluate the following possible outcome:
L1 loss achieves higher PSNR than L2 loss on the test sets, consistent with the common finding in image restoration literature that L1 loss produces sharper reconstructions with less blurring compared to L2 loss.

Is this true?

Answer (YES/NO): YES